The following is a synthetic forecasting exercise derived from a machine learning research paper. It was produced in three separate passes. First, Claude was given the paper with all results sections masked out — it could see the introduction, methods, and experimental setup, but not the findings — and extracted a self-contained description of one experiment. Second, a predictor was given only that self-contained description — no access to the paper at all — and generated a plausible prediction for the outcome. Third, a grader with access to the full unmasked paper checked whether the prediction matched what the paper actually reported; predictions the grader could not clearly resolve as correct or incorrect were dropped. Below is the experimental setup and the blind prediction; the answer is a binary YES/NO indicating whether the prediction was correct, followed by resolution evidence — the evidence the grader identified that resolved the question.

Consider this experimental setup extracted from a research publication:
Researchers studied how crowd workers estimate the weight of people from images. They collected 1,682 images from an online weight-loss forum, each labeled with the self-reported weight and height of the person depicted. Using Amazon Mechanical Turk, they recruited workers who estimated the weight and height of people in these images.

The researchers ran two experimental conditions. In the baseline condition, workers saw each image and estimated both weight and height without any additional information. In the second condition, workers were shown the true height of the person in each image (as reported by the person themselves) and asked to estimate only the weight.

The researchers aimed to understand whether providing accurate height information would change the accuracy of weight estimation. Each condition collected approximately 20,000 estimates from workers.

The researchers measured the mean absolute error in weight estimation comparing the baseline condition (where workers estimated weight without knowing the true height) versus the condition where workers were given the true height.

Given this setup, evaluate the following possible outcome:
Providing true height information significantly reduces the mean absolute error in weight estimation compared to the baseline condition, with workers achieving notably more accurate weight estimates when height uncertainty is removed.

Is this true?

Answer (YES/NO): NO